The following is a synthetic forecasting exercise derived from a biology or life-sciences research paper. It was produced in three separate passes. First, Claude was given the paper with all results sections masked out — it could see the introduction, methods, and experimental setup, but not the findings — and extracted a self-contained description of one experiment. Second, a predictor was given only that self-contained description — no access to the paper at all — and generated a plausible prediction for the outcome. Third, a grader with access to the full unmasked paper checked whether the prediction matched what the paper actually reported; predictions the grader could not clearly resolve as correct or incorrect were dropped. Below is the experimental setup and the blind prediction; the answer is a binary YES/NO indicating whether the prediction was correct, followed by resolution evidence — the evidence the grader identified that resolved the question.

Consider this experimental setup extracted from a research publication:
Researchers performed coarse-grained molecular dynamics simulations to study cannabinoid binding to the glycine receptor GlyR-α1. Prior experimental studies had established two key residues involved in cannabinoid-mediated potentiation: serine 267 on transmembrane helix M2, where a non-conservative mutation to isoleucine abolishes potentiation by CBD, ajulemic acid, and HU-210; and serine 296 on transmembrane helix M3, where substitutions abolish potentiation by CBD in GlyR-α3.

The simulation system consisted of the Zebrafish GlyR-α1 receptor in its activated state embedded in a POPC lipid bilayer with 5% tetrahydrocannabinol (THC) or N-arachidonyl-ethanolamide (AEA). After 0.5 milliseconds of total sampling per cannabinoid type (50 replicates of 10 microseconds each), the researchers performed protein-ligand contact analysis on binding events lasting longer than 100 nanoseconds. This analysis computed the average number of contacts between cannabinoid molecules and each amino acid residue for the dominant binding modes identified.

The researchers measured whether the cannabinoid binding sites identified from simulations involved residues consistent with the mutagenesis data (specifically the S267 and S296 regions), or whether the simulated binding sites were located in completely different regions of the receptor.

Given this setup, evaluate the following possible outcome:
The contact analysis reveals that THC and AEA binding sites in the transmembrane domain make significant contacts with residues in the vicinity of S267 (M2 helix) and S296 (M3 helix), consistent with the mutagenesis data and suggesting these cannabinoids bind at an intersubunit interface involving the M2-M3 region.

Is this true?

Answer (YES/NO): NO